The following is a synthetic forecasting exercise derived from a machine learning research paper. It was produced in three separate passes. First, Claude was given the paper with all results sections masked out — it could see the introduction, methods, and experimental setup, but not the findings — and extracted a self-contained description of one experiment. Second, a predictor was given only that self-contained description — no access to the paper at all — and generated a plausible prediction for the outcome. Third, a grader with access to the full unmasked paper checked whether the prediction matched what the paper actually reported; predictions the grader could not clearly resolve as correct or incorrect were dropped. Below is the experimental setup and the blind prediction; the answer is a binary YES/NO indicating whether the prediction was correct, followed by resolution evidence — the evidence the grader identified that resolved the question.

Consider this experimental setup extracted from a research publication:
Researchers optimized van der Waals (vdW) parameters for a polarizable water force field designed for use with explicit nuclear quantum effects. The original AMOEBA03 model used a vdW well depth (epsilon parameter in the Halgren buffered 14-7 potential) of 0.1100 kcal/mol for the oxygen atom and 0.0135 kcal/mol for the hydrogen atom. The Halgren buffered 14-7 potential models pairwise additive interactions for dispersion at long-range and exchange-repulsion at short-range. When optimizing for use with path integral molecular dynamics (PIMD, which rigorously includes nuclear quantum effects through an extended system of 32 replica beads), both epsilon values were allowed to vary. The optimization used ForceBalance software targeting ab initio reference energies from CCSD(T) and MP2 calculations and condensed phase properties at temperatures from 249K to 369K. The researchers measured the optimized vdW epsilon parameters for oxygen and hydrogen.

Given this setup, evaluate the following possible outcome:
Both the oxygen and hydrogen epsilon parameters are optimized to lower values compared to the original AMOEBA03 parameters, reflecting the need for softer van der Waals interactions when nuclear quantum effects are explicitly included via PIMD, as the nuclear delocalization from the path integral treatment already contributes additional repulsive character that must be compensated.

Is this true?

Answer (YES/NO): NO